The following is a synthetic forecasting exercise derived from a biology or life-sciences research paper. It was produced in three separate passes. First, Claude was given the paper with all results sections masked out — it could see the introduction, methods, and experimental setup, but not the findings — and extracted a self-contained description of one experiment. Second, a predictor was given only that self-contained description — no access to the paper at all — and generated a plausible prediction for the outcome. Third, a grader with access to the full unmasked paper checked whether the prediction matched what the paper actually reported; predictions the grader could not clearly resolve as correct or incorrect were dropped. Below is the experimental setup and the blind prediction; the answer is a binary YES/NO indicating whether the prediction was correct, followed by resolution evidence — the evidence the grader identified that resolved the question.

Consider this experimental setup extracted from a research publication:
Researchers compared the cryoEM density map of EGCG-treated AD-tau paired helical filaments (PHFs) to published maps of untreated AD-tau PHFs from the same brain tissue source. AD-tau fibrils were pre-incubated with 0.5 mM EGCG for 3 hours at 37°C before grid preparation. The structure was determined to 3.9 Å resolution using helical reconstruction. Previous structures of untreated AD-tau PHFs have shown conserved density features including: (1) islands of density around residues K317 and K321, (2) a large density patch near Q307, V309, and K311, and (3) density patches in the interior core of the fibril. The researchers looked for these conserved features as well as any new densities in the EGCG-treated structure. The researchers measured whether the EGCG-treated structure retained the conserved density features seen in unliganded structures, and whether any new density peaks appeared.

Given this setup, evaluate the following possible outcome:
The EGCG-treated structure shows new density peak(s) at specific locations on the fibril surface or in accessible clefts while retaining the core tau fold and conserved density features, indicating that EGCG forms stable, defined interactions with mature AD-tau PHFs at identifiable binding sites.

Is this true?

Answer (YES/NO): YES